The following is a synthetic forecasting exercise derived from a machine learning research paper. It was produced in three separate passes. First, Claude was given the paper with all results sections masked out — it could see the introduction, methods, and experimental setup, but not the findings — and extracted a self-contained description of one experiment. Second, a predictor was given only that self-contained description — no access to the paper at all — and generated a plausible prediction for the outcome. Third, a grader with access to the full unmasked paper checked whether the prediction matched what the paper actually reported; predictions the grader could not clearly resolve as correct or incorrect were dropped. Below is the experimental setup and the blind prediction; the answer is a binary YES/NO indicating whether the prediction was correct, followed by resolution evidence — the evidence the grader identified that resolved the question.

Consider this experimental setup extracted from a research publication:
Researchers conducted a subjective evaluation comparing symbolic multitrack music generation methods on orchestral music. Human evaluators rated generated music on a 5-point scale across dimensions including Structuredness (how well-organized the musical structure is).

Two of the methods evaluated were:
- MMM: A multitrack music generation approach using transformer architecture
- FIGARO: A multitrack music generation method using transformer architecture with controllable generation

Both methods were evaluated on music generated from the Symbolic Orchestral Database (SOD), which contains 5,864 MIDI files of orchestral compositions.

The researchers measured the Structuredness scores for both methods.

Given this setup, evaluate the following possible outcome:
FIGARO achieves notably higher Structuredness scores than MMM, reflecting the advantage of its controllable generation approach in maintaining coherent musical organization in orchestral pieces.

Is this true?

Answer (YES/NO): NO